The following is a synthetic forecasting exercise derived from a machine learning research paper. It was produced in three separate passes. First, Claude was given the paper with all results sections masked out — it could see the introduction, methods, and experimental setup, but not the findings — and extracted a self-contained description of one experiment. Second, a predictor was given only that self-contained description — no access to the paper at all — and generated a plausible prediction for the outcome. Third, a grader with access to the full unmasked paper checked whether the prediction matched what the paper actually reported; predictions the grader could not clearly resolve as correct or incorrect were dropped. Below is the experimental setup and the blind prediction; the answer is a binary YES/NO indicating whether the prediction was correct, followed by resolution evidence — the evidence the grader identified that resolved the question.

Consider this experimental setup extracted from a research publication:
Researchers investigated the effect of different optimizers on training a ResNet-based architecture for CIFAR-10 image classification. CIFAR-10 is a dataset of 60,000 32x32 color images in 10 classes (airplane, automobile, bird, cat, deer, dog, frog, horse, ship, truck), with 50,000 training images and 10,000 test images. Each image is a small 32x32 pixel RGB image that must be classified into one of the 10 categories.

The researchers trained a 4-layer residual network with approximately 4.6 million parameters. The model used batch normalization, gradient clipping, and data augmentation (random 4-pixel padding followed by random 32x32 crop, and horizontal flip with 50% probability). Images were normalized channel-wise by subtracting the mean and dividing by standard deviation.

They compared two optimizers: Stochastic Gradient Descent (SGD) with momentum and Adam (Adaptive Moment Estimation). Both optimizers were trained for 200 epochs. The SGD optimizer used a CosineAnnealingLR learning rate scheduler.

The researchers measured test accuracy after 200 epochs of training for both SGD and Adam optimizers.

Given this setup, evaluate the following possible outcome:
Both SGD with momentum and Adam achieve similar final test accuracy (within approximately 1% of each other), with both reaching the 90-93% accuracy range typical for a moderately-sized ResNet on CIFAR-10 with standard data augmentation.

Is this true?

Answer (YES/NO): NO